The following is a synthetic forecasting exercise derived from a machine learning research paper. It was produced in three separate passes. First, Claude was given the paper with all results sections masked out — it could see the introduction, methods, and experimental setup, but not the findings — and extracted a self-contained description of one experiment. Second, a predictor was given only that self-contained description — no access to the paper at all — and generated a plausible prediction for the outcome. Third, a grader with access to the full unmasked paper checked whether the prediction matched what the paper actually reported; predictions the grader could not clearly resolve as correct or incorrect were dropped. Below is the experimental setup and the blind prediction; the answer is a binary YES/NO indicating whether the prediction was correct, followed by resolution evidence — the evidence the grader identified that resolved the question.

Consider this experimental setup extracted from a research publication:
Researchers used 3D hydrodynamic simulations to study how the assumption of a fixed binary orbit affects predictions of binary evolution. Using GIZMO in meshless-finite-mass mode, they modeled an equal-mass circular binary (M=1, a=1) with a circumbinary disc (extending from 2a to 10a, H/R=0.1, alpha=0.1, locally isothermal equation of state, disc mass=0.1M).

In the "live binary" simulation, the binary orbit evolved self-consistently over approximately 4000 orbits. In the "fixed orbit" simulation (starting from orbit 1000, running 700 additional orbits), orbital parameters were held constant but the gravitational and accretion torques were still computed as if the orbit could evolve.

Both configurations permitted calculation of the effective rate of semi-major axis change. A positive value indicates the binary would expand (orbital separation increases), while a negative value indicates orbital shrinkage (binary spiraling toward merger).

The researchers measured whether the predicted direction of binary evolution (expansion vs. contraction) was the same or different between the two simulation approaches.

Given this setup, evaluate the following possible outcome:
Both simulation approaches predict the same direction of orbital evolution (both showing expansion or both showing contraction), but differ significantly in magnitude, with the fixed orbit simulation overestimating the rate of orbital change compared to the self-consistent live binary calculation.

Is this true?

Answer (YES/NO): NO